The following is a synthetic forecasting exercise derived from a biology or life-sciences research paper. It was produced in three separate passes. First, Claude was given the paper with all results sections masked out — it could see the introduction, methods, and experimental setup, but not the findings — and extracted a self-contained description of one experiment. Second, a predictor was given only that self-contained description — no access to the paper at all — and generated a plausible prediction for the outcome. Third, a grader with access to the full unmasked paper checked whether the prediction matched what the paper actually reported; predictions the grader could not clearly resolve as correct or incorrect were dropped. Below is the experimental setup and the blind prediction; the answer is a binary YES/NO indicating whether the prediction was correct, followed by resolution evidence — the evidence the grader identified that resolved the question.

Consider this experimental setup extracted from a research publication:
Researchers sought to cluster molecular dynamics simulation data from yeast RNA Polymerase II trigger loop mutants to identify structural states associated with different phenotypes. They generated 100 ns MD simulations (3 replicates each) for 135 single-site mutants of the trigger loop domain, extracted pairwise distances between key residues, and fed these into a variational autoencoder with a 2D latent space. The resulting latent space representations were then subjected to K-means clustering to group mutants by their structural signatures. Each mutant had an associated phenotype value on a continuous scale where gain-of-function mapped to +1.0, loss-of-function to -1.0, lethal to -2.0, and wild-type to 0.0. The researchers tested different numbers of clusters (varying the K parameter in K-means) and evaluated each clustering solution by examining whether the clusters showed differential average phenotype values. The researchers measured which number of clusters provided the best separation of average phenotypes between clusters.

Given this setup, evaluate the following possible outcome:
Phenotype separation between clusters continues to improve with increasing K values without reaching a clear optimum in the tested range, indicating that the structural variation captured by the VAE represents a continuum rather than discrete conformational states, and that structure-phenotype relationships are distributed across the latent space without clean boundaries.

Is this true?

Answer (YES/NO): NO